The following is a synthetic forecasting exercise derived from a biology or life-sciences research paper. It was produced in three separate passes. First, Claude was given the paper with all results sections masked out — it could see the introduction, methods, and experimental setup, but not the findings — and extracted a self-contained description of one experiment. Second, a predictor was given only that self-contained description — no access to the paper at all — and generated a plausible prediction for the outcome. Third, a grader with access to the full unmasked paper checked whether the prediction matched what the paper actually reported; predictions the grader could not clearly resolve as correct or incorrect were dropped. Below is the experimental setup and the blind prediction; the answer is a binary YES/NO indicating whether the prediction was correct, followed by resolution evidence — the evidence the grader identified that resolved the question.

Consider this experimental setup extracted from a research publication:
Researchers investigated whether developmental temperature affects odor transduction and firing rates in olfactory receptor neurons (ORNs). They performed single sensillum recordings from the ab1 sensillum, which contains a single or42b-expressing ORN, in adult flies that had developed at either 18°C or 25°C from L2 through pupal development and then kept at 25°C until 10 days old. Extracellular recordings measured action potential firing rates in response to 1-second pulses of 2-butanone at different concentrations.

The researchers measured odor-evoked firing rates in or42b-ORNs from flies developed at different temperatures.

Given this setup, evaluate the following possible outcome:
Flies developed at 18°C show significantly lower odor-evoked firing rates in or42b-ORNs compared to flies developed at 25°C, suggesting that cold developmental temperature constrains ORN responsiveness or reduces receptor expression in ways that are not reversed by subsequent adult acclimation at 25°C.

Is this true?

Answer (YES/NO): NO